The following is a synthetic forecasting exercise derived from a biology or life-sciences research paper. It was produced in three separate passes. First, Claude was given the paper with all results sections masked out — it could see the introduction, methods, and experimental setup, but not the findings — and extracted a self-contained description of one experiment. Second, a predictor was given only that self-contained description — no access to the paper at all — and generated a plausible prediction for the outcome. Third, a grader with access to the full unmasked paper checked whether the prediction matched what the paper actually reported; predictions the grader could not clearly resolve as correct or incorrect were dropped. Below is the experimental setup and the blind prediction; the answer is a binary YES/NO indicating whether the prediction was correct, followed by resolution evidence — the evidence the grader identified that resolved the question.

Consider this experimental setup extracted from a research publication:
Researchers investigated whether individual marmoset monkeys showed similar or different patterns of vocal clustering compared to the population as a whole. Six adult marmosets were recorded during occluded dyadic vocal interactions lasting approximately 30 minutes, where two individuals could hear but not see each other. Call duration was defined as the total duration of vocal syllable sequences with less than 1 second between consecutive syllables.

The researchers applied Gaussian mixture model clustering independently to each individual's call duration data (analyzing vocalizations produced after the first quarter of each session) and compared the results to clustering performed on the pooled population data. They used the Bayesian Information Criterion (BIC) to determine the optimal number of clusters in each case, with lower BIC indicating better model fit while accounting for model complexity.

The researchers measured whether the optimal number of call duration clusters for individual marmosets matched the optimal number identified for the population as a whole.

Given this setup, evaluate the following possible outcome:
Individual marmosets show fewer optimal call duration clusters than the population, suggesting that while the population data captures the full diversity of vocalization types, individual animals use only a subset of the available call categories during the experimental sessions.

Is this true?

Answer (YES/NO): NO